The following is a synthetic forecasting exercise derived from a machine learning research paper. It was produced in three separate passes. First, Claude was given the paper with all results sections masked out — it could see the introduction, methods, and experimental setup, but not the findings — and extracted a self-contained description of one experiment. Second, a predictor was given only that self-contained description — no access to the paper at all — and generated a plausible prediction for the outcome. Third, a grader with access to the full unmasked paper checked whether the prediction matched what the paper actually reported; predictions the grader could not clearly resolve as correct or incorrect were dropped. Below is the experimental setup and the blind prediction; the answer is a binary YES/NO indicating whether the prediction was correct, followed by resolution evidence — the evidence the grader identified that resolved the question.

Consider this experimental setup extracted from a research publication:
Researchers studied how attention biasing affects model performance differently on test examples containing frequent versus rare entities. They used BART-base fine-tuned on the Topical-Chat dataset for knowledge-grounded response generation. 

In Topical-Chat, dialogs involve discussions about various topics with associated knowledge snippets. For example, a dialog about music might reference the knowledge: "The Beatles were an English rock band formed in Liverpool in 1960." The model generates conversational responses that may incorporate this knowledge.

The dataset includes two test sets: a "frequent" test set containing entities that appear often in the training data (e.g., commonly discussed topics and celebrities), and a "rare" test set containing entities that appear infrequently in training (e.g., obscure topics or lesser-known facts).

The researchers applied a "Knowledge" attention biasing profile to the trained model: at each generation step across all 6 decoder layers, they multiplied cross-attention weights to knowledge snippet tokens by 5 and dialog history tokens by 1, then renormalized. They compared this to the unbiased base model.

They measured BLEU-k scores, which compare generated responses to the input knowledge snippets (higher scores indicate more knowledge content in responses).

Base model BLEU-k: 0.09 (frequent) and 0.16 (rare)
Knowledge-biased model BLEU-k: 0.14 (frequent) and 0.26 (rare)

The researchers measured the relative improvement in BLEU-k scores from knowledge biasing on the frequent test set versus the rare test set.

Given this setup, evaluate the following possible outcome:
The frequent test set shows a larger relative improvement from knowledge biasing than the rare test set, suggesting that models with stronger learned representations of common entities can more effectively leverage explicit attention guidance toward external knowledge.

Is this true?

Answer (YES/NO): NO